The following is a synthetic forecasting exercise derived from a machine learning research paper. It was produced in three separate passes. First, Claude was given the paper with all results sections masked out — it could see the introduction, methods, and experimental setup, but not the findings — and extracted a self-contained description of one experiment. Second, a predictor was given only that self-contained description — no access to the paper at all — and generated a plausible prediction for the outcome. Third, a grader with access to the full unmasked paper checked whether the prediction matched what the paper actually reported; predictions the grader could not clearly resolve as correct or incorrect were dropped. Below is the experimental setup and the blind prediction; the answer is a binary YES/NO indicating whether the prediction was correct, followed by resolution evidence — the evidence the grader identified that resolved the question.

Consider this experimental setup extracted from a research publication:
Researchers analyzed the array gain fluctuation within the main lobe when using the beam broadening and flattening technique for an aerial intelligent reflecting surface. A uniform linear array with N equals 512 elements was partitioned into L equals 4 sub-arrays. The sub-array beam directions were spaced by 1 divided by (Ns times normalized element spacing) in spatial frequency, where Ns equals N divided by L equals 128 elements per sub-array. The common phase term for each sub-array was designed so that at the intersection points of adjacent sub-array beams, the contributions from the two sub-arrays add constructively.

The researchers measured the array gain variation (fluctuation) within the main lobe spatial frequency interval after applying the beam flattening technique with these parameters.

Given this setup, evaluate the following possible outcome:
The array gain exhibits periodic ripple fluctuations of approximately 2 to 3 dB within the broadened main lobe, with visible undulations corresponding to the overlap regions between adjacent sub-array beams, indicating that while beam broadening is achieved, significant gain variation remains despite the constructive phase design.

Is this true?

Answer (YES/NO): NO